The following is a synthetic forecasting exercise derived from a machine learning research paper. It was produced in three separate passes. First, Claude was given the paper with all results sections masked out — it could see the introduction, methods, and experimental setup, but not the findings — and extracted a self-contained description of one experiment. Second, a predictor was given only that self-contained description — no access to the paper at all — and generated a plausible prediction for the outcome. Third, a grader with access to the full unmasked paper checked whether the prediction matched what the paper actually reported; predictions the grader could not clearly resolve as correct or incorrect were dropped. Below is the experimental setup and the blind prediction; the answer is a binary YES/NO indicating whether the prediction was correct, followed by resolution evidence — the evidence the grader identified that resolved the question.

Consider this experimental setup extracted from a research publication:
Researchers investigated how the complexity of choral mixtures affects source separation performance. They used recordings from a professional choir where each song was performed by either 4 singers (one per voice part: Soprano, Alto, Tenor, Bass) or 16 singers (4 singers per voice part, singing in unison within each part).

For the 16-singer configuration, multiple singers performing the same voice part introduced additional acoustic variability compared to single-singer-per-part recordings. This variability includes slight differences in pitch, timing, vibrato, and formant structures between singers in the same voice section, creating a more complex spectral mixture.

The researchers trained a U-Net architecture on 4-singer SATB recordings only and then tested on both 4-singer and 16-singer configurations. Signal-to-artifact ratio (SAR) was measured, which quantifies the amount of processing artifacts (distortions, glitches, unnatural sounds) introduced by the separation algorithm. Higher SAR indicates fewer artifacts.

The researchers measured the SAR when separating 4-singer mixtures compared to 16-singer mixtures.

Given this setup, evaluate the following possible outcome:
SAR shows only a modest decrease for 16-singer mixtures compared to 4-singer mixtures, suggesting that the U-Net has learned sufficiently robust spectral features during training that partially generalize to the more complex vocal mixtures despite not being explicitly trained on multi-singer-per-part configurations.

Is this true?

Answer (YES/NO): NO